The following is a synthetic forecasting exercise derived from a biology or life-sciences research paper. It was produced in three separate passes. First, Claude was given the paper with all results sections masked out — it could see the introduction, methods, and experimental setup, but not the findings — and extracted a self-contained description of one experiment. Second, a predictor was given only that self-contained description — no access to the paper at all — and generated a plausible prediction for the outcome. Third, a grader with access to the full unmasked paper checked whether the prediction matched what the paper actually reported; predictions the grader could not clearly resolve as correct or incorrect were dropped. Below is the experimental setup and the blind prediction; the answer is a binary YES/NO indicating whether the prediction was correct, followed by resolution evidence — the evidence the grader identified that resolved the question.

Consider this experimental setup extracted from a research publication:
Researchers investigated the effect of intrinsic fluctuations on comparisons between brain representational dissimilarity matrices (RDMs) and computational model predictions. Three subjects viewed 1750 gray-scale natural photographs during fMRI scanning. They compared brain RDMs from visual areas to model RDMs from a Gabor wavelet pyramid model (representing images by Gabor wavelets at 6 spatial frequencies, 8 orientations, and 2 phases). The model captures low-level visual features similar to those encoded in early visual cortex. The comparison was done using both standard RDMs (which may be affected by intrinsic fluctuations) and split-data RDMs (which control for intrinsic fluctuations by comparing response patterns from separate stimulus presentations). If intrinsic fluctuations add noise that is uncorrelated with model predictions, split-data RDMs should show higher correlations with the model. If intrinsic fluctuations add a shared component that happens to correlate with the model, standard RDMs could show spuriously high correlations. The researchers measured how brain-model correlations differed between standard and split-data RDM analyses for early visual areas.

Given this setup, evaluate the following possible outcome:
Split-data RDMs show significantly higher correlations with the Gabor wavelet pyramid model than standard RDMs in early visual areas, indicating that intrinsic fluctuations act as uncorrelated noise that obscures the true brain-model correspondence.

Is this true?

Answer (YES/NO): NO